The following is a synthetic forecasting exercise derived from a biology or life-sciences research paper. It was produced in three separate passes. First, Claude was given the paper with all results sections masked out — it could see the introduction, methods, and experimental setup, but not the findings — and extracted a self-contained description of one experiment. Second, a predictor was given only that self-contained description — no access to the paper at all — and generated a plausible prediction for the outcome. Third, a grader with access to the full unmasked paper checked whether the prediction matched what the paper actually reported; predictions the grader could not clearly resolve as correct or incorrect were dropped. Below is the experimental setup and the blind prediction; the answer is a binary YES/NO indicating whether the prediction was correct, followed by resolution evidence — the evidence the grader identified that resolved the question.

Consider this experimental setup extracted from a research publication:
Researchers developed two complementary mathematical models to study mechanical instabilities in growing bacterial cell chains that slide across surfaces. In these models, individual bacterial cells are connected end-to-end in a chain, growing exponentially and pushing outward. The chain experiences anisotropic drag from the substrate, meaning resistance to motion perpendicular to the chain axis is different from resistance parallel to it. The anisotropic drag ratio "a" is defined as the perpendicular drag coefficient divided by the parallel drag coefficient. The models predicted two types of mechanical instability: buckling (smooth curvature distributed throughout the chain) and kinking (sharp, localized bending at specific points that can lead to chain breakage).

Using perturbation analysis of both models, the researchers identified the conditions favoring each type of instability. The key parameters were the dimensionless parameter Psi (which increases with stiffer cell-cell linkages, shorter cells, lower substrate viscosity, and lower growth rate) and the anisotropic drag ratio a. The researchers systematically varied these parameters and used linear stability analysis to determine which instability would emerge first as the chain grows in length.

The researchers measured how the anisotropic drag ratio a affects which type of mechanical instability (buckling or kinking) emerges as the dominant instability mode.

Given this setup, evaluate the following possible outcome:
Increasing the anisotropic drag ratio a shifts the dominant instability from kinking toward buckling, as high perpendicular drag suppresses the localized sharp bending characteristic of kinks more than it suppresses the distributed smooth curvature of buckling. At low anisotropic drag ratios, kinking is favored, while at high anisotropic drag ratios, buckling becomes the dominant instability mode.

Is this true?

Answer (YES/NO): NO